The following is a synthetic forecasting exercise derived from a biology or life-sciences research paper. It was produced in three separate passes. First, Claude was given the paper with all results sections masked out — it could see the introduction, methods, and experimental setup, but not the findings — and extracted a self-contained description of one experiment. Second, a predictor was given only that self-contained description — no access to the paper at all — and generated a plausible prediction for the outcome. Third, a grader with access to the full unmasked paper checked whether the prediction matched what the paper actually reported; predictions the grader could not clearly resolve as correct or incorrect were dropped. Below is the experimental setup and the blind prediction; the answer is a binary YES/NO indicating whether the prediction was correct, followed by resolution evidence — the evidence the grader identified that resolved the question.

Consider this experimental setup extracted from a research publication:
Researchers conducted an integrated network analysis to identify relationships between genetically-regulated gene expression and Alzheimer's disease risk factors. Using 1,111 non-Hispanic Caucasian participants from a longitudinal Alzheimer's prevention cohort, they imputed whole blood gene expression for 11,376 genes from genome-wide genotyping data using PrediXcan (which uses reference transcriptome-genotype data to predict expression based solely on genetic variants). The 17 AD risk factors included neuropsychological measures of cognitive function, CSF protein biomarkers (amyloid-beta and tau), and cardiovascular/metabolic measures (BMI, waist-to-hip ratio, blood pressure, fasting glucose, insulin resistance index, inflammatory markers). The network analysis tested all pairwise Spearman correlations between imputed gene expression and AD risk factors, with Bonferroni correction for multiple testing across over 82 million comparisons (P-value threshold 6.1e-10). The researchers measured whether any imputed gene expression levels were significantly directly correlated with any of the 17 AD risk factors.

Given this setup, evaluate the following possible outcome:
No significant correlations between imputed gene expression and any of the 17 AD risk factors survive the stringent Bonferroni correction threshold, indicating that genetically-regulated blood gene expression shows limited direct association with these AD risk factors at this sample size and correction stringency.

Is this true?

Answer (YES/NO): YES